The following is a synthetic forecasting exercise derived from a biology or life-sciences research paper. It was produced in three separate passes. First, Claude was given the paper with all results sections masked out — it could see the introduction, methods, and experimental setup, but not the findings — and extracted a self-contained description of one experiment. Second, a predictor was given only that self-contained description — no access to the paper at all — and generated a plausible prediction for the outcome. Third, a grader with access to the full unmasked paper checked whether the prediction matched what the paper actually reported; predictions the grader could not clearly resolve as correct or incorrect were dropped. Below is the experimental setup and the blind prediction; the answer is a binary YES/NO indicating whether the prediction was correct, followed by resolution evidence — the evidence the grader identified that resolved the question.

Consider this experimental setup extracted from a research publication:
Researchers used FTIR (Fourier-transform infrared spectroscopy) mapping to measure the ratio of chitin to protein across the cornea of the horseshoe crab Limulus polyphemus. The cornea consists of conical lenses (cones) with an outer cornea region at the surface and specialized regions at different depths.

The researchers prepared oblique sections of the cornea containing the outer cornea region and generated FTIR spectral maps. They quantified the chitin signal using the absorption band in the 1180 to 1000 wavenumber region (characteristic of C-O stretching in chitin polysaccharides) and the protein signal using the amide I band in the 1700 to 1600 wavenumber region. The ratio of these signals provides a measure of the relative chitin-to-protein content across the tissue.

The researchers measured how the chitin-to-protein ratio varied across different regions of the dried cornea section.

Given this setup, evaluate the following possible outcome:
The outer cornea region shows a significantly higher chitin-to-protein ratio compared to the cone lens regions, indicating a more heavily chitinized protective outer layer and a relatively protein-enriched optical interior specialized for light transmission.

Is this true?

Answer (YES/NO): NO